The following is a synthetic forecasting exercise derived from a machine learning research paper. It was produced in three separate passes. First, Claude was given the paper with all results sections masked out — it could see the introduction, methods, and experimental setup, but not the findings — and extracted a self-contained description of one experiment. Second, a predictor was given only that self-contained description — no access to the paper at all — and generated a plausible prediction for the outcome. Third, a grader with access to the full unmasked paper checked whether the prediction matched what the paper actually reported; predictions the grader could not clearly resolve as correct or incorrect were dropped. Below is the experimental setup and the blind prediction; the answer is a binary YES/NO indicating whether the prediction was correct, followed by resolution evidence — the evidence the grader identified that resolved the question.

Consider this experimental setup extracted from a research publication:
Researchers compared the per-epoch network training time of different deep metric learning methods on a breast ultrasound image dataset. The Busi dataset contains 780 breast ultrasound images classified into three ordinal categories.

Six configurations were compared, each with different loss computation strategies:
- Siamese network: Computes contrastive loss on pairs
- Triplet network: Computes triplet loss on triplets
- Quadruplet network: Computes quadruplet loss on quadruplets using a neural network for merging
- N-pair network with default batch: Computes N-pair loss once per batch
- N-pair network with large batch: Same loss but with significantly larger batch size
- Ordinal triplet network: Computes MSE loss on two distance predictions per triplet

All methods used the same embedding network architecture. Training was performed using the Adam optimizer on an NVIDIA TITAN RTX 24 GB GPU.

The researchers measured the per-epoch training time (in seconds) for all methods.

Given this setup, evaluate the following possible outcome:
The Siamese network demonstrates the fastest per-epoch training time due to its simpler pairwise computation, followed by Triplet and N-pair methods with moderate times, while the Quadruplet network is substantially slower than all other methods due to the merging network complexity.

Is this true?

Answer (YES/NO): NO